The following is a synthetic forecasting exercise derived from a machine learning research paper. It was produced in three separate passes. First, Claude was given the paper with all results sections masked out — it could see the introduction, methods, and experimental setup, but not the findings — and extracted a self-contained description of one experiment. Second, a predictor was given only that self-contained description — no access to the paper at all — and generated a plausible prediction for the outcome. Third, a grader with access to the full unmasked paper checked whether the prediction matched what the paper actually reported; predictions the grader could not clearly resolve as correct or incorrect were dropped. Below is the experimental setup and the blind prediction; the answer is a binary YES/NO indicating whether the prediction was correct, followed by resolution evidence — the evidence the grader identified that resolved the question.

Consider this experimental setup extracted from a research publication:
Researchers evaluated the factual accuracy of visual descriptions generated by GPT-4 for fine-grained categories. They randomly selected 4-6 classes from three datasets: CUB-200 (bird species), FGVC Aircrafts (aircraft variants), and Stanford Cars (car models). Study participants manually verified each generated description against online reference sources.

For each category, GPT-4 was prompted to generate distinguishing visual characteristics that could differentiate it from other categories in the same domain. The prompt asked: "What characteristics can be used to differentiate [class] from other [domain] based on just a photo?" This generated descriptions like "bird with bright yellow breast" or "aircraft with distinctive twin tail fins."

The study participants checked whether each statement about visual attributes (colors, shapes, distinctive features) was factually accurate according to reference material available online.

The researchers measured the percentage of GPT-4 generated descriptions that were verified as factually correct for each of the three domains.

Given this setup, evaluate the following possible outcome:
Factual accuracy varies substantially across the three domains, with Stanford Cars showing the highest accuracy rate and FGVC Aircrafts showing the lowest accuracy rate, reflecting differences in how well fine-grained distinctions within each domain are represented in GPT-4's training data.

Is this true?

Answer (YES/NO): NO